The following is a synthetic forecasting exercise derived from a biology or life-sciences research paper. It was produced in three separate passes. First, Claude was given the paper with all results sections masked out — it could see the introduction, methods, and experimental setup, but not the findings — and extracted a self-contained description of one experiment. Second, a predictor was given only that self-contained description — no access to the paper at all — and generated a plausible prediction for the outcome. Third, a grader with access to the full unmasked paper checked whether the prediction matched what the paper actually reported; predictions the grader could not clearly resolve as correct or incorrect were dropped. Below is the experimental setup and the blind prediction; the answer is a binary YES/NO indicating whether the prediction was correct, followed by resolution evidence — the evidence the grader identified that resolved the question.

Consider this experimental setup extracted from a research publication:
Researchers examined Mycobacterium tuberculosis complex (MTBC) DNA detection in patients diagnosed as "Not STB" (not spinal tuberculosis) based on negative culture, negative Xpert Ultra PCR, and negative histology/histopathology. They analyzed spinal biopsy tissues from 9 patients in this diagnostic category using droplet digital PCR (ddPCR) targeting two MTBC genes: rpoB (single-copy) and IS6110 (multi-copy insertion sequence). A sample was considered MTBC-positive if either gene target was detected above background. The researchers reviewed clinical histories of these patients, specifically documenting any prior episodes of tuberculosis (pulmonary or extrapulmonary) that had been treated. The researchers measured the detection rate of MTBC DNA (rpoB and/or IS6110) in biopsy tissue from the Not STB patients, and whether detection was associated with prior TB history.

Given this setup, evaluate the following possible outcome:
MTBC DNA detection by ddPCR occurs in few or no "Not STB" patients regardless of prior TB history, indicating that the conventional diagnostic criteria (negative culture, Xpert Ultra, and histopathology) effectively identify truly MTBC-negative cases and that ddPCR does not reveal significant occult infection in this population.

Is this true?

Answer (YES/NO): NO